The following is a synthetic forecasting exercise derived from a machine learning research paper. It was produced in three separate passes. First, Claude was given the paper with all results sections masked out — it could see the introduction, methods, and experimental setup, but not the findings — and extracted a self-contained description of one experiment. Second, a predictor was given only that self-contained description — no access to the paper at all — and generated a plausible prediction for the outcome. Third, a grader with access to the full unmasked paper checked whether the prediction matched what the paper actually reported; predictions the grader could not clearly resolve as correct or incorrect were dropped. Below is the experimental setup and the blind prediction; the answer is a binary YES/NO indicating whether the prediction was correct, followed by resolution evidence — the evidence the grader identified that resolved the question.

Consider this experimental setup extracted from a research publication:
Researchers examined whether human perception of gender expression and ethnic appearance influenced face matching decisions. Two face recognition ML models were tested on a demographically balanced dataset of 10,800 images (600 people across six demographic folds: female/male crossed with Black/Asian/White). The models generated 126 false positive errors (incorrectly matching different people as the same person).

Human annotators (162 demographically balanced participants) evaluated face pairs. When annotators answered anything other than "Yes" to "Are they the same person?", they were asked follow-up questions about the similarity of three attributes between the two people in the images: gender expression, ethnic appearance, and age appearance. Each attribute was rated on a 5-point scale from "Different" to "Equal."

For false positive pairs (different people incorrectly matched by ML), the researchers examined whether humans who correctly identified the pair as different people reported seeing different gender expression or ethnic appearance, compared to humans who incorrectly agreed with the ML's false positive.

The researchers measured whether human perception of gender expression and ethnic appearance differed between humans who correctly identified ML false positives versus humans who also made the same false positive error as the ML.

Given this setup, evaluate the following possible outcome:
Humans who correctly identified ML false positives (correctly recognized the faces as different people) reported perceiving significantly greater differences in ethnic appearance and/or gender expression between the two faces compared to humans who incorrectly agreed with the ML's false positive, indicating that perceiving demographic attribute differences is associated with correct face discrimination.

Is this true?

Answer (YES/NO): YES